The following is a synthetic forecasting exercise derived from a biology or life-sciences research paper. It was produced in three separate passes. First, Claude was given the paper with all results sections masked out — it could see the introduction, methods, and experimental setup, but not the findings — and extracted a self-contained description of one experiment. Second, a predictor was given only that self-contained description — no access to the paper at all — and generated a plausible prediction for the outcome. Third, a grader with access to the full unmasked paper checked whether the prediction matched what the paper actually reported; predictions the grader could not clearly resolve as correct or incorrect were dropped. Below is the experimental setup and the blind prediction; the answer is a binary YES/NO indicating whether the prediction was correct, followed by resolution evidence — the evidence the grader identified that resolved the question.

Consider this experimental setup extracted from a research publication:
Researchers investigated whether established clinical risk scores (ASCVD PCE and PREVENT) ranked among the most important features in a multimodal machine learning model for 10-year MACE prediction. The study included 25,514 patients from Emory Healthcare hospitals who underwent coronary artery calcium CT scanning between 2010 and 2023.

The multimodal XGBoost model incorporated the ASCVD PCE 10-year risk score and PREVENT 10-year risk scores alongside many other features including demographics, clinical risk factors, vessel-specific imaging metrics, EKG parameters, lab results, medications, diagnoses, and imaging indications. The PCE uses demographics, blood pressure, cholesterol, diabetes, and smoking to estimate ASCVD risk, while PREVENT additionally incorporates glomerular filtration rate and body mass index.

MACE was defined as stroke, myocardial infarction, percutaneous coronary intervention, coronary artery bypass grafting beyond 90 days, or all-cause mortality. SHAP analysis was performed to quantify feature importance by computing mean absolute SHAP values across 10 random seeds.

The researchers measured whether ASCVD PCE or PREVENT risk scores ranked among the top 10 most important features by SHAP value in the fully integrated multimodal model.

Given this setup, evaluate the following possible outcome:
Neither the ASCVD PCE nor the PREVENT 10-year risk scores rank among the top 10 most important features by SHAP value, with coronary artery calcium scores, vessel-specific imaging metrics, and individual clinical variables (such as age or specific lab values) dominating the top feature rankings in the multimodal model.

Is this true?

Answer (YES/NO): YES